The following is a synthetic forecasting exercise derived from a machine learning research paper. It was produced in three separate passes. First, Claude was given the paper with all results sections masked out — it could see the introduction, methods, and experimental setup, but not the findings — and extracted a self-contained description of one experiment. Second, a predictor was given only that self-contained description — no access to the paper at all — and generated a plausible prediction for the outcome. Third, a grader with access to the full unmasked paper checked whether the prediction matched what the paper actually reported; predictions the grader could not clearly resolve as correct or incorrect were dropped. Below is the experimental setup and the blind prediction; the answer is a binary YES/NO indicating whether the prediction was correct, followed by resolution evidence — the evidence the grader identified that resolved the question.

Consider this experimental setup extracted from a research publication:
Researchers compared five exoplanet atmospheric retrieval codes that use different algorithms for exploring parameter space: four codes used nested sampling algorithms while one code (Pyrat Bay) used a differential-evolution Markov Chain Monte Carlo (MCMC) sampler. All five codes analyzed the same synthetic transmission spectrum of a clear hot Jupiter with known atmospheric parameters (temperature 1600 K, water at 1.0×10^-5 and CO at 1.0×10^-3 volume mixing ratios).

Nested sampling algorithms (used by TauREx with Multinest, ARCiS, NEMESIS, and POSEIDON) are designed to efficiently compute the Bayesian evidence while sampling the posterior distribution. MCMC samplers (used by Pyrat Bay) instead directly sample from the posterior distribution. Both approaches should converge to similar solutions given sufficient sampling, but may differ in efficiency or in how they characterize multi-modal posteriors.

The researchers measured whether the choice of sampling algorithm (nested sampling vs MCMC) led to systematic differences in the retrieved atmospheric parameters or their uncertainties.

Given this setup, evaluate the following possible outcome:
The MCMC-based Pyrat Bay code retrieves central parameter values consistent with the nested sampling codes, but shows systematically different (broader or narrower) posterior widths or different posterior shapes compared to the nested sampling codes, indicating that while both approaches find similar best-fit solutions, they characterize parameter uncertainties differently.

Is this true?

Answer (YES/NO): NO